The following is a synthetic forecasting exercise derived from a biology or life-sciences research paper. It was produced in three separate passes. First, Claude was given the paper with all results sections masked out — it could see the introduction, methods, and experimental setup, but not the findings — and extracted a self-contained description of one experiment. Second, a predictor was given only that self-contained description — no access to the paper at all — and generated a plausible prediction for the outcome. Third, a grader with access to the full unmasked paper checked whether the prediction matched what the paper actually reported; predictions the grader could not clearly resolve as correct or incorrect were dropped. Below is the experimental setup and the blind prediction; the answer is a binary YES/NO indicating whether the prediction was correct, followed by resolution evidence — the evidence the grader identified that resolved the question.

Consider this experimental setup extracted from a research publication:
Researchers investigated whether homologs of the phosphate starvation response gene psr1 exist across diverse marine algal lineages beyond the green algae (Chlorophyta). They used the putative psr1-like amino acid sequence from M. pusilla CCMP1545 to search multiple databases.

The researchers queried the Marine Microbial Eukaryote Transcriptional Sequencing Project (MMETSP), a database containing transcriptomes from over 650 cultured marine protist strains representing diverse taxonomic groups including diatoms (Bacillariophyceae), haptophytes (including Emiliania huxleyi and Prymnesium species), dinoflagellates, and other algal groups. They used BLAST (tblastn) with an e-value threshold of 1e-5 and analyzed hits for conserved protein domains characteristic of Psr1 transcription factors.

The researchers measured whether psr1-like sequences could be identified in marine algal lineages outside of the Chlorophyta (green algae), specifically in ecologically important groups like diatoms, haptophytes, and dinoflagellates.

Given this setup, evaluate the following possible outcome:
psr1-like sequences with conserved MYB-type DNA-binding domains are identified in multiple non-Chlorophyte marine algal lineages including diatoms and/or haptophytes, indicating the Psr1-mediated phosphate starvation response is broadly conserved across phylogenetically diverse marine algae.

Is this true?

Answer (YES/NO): NO